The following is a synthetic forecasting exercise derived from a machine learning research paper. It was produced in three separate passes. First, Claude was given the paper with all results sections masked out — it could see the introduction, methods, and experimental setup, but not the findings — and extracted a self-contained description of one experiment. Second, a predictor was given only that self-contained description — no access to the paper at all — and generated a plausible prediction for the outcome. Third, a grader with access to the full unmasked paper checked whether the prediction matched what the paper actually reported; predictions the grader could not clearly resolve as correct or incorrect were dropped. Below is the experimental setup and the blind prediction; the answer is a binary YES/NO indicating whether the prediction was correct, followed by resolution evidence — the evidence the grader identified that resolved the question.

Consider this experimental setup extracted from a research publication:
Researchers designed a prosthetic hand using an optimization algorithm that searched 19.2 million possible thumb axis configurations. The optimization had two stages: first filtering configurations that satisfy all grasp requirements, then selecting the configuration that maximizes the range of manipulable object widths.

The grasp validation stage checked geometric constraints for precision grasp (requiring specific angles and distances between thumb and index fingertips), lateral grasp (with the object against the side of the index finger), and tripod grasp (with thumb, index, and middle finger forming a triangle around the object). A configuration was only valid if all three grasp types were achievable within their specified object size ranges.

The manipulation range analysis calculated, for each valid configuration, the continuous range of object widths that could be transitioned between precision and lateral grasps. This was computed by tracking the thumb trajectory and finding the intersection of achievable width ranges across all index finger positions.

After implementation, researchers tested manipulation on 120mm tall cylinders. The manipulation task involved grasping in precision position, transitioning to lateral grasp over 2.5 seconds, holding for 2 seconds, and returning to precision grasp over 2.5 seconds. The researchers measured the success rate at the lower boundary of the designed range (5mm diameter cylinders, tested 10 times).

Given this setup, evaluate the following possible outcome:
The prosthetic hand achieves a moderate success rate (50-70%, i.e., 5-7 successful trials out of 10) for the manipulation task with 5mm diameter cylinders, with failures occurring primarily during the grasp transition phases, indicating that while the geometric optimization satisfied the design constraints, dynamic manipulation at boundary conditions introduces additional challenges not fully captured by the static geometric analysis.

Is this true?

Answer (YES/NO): NO